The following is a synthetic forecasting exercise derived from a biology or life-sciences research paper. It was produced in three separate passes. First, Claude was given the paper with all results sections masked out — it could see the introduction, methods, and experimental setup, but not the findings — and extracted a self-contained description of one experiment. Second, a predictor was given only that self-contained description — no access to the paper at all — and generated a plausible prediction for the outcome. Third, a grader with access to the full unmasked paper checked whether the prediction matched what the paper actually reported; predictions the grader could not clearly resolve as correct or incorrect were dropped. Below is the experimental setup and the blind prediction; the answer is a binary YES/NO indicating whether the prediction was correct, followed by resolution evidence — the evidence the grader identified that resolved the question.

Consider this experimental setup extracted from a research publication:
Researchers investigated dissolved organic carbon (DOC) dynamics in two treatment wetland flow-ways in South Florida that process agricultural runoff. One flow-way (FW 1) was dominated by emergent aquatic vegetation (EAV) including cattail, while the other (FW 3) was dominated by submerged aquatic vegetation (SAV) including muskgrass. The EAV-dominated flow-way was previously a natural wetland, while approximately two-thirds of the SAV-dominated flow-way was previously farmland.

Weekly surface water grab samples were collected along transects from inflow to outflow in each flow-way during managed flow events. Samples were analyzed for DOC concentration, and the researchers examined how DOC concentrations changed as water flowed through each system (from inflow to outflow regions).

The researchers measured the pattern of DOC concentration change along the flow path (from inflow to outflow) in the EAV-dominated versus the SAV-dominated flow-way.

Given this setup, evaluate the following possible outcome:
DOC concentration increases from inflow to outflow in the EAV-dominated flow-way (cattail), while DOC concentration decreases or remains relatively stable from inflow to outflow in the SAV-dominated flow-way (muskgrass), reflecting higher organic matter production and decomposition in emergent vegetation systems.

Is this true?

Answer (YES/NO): NO